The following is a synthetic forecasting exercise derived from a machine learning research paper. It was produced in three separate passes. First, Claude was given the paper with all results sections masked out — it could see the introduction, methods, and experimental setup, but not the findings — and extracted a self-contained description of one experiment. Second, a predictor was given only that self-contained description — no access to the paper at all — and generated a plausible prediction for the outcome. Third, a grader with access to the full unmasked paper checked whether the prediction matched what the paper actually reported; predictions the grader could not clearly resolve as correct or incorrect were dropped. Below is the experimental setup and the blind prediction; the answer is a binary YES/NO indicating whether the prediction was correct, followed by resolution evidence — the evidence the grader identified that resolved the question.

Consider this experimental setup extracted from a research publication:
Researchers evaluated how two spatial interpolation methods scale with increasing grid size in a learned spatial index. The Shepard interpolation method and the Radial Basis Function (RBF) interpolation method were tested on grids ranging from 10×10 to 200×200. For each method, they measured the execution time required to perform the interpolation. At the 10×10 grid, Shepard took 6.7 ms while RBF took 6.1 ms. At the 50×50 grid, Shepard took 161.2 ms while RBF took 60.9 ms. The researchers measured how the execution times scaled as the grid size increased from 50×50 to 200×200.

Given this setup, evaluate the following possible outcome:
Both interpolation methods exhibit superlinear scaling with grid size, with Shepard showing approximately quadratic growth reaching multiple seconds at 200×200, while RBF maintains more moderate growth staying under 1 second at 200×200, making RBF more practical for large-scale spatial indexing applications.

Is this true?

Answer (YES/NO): NO